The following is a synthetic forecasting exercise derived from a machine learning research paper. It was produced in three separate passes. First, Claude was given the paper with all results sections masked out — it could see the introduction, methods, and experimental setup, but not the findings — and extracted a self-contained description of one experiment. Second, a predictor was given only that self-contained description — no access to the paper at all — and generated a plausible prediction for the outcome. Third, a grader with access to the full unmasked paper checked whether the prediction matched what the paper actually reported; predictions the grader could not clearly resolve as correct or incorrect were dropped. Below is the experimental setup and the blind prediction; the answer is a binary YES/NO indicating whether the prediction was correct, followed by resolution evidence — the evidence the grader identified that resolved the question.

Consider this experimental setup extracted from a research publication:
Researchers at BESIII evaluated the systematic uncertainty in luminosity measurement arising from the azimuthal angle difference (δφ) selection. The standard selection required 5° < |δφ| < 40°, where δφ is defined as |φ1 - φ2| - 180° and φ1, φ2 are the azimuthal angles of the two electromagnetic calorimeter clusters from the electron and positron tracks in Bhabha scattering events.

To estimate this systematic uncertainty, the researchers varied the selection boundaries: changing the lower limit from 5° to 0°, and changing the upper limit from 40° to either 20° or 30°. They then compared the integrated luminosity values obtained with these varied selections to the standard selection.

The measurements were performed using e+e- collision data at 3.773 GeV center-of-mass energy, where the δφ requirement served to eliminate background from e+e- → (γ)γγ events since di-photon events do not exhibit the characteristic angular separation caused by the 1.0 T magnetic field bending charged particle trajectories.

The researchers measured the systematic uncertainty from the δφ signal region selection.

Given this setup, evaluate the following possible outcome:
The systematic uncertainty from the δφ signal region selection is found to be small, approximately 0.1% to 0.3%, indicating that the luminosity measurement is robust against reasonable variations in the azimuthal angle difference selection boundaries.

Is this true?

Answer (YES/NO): NO